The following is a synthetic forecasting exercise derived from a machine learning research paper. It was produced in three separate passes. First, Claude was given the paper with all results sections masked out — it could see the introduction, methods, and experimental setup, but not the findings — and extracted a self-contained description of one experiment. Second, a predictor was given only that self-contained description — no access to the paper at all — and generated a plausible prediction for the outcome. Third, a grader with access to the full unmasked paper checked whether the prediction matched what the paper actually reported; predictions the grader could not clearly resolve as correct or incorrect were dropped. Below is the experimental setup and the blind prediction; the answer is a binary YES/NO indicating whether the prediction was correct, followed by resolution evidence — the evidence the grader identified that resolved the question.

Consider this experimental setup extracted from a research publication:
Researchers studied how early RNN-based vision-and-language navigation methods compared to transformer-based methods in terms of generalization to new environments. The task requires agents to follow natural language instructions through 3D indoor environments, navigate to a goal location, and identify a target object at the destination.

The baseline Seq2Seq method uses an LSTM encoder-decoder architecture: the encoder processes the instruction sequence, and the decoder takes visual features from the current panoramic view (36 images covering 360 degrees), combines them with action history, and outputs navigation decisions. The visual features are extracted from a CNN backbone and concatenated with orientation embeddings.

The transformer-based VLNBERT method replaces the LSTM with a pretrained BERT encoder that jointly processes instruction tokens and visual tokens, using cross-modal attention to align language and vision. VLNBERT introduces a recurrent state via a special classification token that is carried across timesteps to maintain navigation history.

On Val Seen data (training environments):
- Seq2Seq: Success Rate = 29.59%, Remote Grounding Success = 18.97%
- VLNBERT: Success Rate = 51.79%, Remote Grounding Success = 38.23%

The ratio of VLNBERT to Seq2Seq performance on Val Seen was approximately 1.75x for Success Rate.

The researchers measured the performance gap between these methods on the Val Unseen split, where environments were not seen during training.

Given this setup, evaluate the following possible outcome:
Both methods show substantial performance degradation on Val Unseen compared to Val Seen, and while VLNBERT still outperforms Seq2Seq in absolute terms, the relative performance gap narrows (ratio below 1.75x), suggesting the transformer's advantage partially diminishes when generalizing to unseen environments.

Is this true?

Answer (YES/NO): NO